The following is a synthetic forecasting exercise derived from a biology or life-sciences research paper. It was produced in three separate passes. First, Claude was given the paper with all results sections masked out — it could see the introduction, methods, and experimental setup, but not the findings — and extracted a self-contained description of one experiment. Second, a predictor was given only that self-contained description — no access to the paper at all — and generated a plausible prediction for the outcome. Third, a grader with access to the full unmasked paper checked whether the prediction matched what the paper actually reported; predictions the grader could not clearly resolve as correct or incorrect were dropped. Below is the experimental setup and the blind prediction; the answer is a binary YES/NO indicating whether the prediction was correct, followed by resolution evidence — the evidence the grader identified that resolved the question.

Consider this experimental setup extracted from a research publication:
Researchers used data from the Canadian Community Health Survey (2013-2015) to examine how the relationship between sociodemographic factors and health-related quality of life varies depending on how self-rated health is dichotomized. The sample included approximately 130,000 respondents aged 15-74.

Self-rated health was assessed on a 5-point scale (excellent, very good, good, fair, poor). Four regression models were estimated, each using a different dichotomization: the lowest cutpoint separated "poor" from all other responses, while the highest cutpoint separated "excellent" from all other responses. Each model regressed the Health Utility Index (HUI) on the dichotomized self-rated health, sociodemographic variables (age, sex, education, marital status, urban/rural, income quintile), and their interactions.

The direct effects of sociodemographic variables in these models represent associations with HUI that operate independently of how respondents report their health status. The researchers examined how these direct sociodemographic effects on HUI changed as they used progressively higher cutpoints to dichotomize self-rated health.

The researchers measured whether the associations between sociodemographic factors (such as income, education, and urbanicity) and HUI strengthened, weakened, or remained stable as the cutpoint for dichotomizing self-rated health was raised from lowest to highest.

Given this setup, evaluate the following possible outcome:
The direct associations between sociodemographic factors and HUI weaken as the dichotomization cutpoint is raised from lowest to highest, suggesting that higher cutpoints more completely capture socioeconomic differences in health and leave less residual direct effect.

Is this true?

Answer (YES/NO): YES